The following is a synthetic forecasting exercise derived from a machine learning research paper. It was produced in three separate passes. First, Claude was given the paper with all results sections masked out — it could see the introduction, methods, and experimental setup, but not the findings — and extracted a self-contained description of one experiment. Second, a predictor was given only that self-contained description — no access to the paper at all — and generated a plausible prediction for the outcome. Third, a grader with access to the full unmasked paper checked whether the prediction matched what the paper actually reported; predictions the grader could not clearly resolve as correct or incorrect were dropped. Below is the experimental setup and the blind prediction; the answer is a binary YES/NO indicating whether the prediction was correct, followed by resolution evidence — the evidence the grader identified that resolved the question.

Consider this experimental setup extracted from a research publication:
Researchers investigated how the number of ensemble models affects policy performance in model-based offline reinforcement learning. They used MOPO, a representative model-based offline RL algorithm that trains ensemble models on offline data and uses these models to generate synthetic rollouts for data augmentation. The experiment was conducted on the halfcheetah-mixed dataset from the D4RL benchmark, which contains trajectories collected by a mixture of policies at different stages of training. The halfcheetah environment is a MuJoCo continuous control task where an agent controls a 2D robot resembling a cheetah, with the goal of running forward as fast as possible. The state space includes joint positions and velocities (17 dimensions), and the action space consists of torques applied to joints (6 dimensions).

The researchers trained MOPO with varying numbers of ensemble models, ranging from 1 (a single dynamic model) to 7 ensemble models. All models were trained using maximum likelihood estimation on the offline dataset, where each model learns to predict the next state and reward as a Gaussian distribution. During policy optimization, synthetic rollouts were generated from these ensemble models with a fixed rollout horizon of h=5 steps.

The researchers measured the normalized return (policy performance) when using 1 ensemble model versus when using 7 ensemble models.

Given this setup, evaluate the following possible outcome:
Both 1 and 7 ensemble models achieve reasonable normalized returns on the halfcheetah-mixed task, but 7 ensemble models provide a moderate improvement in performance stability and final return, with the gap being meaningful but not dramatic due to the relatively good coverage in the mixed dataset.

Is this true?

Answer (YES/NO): NO